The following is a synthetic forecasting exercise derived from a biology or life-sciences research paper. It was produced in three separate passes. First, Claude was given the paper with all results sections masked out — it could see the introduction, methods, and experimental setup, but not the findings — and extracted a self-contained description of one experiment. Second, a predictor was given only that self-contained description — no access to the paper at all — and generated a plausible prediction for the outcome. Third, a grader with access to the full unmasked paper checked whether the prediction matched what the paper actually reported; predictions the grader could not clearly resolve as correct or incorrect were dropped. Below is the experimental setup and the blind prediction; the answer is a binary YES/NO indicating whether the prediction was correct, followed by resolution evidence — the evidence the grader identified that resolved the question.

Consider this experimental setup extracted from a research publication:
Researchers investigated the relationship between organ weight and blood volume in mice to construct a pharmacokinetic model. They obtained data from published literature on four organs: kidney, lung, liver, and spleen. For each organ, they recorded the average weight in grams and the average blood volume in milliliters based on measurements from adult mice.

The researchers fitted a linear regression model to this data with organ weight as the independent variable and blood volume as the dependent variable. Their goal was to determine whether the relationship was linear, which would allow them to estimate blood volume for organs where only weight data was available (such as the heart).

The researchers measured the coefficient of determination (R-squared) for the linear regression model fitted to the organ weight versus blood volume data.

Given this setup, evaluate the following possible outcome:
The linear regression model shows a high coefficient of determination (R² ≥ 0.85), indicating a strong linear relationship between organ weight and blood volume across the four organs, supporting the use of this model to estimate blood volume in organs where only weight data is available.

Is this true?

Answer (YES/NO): YES